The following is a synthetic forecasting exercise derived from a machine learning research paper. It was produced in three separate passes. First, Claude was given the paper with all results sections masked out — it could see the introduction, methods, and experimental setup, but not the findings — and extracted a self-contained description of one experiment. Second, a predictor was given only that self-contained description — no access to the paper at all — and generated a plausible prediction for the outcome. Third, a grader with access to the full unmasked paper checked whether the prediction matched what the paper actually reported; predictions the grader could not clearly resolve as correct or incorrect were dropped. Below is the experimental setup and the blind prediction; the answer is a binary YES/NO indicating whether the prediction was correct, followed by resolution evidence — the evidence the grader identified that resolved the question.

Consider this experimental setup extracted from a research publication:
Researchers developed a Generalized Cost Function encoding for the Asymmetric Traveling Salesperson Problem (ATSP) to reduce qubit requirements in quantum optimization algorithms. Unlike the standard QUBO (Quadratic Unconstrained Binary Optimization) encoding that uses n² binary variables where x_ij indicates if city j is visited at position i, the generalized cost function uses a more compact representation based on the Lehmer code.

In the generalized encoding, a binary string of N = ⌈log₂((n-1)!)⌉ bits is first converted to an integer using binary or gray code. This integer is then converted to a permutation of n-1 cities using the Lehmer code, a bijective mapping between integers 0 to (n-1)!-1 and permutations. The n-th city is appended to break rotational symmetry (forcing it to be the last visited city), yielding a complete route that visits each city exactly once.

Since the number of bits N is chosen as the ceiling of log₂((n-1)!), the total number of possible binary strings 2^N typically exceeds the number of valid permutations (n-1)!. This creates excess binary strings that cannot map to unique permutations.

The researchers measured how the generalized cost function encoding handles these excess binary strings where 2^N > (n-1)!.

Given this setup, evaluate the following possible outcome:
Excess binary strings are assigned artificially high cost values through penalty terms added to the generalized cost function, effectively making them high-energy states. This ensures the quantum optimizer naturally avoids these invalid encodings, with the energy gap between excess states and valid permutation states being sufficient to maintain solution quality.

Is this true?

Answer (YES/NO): NO